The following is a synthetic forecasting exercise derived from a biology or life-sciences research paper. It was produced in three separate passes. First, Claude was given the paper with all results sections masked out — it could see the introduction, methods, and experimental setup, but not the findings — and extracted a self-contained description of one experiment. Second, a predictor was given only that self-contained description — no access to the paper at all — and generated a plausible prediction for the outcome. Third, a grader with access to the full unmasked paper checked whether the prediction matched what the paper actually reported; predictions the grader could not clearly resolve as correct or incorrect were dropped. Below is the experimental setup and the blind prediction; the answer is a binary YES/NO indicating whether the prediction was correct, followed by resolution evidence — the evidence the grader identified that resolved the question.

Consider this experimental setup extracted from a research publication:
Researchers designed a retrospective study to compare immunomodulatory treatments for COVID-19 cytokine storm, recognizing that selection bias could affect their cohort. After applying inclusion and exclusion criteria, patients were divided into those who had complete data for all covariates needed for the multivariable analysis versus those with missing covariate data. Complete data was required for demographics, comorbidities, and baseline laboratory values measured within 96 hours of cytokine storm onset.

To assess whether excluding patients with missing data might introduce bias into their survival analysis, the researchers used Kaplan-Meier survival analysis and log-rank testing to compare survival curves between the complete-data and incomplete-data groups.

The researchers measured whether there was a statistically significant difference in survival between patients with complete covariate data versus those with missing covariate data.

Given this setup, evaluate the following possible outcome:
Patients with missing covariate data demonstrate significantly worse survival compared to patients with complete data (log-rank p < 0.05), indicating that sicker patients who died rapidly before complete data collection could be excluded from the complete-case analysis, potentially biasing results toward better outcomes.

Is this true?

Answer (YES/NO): NO